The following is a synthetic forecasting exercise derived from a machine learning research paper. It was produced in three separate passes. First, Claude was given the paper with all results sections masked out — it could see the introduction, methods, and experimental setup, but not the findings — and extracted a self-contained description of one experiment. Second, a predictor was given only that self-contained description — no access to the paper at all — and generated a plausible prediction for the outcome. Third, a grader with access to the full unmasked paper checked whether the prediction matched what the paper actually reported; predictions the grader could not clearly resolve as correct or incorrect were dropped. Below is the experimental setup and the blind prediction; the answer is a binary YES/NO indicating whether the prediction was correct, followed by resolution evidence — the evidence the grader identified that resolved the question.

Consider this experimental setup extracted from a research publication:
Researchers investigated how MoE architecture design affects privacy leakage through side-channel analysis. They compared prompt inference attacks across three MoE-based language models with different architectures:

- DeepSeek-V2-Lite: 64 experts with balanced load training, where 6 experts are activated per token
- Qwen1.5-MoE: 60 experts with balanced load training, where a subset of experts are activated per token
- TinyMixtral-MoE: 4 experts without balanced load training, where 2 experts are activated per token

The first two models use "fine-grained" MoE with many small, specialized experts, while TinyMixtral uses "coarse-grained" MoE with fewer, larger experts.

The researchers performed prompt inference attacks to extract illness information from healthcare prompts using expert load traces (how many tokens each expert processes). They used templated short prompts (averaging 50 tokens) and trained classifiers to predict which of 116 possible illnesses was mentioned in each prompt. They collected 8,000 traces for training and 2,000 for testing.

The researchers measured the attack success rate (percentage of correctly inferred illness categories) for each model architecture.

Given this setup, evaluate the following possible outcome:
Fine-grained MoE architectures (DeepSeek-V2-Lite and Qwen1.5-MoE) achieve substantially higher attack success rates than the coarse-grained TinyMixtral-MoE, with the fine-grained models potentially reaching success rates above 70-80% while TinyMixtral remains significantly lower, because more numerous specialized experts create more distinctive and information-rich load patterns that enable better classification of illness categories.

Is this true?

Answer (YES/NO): YES